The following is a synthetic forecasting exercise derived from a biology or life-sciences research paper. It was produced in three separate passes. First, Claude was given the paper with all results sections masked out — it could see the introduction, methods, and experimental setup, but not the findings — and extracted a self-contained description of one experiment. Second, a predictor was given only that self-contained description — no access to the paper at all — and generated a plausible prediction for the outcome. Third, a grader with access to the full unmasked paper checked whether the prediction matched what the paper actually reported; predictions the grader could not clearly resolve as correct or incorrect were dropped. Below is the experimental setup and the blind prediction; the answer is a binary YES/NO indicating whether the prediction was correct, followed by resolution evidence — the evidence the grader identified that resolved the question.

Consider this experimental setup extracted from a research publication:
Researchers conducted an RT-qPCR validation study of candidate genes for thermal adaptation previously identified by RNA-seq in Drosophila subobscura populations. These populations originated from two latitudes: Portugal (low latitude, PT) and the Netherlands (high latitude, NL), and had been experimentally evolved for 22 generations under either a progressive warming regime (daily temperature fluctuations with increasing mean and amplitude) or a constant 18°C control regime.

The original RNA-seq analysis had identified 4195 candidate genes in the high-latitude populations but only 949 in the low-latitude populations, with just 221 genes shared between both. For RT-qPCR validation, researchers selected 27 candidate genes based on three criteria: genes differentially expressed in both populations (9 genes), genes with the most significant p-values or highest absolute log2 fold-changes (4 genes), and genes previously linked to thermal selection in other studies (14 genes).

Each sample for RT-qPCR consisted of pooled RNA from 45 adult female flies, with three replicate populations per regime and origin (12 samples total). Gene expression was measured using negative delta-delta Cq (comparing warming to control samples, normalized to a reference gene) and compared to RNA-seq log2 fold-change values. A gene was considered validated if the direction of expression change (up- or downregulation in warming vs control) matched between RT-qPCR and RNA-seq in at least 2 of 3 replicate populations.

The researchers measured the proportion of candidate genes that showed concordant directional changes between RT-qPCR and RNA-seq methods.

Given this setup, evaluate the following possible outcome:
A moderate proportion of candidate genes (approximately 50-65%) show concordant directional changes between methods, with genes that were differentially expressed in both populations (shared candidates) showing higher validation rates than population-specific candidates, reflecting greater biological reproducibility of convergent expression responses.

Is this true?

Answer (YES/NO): NO